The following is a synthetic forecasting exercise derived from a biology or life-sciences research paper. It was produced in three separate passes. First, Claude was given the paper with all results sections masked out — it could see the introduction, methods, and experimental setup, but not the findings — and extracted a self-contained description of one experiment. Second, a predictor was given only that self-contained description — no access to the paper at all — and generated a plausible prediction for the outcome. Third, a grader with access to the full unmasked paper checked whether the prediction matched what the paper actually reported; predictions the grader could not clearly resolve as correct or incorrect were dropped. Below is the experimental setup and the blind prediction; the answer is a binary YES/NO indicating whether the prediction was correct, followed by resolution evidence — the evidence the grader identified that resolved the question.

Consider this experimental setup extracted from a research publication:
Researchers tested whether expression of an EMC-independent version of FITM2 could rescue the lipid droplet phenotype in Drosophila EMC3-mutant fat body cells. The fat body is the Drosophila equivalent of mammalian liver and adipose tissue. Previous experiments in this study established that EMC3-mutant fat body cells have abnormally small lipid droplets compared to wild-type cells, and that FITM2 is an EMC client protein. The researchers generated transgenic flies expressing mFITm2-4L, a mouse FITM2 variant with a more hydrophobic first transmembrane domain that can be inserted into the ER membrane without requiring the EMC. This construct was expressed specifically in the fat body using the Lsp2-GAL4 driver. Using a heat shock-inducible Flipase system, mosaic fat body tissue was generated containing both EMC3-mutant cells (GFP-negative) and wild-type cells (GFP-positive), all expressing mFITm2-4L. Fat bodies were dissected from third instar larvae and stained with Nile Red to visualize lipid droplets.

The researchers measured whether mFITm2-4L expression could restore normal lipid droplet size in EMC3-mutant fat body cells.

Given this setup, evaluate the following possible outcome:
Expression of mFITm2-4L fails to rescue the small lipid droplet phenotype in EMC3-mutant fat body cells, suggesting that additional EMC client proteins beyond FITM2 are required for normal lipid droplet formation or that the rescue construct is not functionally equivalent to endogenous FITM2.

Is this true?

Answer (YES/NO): NO